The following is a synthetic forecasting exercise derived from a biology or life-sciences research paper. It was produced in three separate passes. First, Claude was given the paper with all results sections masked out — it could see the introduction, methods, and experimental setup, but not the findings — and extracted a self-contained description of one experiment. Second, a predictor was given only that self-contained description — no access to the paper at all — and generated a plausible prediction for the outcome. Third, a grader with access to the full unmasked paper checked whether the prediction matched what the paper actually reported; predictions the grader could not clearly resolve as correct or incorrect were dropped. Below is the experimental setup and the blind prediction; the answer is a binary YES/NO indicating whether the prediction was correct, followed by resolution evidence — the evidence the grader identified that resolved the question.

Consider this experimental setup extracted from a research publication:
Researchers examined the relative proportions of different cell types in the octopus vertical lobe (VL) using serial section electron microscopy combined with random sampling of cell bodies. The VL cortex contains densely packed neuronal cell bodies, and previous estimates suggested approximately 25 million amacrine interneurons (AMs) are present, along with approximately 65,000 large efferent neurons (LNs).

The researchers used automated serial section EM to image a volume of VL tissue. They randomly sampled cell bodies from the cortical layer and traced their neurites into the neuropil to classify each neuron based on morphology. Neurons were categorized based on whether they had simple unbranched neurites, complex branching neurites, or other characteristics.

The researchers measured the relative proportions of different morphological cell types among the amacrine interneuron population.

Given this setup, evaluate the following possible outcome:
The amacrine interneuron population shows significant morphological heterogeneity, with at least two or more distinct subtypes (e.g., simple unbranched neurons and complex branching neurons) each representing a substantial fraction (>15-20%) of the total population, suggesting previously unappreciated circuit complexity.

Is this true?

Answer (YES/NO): NO